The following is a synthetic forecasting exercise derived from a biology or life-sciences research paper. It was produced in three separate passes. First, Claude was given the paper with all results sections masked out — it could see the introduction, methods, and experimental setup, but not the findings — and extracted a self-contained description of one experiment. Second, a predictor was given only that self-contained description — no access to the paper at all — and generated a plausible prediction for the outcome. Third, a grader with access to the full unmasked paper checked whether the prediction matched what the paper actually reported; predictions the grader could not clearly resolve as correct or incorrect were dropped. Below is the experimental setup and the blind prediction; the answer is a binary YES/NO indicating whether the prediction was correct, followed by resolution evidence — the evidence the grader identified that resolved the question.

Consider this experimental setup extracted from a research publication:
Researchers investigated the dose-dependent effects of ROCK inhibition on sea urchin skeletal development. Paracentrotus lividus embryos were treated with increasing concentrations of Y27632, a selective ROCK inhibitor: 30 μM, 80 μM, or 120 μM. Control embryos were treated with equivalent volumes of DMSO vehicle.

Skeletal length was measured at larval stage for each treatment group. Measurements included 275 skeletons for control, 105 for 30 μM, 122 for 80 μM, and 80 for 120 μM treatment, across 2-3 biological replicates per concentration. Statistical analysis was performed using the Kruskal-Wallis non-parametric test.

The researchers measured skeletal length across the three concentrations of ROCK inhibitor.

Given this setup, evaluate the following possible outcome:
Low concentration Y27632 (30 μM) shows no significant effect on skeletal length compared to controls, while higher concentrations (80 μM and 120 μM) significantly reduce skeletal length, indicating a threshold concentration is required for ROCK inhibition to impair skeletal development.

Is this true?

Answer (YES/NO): NO